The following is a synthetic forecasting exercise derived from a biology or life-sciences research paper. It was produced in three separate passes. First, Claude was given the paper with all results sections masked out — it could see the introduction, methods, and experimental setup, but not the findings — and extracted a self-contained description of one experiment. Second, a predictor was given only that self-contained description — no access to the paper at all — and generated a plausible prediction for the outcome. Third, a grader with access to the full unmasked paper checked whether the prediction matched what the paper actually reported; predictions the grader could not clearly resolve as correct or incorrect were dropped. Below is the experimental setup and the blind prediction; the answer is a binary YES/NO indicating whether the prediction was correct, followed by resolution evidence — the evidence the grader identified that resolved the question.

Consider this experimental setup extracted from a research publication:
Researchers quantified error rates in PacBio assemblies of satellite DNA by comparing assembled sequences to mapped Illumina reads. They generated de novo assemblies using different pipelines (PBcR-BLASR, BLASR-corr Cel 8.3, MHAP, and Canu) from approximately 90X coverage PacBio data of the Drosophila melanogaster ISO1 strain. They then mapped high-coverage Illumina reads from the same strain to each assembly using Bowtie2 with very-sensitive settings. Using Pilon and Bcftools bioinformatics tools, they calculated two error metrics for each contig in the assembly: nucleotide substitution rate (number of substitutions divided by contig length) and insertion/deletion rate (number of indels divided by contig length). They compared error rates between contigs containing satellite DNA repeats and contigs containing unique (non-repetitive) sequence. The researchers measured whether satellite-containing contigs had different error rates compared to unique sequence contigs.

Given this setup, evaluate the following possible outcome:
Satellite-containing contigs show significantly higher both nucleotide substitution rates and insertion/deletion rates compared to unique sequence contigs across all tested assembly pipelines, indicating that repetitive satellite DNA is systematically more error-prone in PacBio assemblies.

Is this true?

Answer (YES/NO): NO